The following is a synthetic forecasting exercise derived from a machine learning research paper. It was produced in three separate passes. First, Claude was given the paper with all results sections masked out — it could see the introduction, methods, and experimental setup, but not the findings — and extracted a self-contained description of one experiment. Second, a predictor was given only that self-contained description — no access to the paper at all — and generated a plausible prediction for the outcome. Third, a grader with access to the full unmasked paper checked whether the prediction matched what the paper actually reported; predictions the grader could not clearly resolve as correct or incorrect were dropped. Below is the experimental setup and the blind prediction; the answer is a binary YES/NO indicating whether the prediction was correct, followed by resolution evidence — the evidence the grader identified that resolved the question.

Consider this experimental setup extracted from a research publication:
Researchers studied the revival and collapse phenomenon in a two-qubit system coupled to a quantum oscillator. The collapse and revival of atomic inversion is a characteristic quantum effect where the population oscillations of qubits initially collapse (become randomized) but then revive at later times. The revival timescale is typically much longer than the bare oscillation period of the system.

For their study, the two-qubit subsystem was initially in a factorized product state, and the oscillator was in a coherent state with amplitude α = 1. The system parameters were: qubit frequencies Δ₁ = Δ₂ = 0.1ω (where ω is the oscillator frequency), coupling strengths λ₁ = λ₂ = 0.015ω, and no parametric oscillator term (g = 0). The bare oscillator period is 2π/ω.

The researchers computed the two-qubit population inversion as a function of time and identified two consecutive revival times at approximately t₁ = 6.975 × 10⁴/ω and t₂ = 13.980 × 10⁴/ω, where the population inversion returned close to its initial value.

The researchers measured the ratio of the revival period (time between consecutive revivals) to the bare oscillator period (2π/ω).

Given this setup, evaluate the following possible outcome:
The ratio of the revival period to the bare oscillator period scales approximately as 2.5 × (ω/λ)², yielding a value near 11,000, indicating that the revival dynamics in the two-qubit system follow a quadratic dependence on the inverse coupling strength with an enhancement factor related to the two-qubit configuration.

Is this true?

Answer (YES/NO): NO